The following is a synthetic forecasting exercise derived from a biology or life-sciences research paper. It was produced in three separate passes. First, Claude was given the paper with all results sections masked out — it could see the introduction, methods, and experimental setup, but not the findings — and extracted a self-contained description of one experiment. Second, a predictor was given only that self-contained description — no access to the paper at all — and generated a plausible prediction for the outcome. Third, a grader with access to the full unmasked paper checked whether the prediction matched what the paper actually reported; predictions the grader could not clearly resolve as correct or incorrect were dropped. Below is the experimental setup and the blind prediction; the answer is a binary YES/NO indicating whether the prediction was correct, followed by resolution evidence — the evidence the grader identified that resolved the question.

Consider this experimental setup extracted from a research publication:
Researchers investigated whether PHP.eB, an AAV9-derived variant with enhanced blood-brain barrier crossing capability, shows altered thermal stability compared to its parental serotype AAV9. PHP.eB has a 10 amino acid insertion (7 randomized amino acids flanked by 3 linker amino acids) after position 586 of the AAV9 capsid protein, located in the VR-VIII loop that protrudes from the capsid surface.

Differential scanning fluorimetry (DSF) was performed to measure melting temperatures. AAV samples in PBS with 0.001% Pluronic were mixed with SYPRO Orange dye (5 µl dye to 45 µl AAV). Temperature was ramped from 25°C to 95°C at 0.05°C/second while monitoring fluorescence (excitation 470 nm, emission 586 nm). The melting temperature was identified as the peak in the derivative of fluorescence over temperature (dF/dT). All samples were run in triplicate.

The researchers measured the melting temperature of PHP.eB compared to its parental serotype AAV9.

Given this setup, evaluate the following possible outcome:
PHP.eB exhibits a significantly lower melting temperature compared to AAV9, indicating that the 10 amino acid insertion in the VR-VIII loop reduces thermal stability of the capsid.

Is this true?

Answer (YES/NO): YES